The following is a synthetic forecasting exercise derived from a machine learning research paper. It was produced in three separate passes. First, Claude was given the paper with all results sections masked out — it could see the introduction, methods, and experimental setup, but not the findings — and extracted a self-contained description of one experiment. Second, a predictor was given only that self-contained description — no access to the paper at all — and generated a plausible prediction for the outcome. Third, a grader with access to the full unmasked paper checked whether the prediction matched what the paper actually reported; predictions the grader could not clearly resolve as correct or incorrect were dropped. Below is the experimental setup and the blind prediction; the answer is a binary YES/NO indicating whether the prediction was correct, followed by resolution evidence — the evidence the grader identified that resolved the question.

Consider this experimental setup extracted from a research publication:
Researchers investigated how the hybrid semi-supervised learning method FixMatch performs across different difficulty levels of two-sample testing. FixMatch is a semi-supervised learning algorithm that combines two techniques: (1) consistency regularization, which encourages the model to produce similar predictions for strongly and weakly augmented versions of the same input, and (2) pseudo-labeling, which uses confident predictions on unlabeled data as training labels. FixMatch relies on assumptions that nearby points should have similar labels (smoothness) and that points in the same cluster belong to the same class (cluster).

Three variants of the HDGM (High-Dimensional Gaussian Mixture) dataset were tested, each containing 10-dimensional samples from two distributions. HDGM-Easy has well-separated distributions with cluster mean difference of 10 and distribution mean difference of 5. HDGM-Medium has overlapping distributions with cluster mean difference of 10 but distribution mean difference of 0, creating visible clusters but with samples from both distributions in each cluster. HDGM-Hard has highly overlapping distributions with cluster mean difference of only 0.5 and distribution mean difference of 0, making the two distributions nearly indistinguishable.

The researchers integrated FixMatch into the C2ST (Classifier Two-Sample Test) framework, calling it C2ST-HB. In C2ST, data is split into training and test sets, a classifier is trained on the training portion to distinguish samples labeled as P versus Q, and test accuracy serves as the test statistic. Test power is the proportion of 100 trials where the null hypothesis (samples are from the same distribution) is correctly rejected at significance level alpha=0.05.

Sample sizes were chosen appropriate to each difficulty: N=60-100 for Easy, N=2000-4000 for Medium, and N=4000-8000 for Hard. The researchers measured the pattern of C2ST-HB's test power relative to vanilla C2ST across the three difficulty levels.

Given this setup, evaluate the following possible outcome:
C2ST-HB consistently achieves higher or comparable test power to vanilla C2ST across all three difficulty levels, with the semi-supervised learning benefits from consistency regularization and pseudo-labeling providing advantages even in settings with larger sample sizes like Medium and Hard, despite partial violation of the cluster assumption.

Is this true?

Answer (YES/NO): NO